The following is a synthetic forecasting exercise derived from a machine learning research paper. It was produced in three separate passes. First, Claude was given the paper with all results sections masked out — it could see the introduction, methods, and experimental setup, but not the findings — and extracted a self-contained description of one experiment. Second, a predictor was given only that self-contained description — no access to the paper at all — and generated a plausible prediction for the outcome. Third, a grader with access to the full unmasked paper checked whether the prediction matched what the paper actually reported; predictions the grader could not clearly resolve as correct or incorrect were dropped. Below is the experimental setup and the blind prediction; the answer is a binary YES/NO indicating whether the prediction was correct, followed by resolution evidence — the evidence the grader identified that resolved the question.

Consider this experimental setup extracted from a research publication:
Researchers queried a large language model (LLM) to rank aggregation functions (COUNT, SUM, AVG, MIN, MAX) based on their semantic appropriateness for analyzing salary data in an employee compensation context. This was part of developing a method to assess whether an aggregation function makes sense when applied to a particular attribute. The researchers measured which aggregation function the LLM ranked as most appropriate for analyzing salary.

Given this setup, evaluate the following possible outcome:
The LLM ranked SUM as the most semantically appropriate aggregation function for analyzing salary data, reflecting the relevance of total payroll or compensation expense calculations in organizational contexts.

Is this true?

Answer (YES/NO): NO